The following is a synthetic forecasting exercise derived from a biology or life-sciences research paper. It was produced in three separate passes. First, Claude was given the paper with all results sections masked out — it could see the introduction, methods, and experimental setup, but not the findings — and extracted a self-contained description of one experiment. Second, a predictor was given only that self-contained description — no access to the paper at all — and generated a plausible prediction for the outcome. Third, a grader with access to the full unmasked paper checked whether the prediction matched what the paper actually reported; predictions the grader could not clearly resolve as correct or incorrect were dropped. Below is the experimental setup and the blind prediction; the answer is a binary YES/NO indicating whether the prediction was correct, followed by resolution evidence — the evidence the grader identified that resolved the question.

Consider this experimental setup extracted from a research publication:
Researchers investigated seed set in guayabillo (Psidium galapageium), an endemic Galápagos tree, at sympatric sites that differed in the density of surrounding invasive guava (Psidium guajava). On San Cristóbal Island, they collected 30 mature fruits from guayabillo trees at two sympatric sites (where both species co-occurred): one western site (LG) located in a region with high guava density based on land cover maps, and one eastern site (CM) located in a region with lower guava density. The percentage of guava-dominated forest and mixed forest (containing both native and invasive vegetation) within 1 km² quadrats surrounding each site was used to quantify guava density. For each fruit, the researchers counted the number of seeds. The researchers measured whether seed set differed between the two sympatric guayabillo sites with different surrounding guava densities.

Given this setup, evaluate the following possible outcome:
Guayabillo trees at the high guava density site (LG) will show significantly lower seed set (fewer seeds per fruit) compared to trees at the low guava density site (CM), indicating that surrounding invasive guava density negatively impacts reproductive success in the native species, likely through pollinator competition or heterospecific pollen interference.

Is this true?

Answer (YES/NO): YES